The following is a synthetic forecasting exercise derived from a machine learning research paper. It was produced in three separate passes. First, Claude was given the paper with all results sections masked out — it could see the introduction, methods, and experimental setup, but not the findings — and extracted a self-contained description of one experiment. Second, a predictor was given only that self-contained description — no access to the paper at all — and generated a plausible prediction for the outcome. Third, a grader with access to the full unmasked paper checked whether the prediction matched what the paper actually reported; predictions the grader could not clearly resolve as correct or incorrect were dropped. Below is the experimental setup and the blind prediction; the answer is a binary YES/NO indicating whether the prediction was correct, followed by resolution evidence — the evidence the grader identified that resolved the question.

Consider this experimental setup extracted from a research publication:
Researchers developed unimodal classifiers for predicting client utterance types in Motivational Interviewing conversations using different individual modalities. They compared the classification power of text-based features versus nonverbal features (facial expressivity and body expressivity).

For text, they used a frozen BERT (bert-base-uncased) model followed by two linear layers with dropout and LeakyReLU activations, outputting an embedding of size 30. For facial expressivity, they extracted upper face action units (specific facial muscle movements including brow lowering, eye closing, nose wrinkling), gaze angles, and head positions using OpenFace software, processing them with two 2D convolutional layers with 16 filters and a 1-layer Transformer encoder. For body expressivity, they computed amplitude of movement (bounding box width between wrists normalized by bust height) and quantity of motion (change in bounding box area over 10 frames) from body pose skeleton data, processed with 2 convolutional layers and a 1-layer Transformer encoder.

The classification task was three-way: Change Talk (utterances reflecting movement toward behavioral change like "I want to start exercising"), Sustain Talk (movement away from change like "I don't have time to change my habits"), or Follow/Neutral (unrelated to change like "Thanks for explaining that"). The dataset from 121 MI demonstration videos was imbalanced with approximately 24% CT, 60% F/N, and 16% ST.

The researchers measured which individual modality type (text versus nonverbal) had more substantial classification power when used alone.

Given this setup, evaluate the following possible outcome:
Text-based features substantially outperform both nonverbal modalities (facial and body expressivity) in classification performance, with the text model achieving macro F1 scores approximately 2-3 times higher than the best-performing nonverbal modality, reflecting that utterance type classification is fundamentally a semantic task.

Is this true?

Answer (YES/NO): NO